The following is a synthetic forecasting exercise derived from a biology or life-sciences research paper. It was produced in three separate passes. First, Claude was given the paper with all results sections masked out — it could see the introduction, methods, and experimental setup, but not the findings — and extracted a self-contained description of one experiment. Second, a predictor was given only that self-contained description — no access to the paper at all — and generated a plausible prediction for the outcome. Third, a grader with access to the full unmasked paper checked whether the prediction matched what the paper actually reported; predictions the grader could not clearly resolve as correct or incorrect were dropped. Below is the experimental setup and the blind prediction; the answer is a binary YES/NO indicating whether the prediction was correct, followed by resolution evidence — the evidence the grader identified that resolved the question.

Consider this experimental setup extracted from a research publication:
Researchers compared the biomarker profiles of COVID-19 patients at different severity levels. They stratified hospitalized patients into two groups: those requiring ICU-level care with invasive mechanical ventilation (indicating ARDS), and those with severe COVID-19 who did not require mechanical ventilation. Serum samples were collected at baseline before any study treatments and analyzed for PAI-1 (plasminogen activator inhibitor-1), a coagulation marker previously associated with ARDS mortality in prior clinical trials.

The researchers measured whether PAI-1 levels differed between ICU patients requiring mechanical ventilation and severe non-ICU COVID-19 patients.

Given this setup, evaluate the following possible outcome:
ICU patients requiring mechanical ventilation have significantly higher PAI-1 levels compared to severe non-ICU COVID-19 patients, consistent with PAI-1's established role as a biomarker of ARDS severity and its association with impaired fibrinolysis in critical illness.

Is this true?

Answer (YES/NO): NO